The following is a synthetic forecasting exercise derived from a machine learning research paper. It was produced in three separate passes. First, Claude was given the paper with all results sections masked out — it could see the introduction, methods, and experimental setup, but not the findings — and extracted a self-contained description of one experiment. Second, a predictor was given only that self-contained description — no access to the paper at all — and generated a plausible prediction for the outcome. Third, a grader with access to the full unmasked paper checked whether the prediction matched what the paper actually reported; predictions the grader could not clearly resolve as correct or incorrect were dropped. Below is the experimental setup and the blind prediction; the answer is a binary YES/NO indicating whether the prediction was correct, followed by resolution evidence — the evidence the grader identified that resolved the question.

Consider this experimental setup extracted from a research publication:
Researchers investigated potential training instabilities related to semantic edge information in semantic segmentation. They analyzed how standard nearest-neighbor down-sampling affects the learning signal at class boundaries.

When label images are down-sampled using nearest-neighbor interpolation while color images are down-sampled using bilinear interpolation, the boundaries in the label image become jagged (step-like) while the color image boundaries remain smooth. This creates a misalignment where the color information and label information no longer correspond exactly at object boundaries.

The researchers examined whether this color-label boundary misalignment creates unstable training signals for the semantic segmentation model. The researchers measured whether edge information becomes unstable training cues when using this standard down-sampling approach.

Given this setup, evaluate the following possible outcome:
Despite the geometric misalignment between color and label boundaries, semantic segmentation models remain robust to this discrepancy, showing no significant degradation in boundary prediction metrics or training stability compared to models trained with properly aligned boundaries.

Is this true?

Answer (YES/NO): NO